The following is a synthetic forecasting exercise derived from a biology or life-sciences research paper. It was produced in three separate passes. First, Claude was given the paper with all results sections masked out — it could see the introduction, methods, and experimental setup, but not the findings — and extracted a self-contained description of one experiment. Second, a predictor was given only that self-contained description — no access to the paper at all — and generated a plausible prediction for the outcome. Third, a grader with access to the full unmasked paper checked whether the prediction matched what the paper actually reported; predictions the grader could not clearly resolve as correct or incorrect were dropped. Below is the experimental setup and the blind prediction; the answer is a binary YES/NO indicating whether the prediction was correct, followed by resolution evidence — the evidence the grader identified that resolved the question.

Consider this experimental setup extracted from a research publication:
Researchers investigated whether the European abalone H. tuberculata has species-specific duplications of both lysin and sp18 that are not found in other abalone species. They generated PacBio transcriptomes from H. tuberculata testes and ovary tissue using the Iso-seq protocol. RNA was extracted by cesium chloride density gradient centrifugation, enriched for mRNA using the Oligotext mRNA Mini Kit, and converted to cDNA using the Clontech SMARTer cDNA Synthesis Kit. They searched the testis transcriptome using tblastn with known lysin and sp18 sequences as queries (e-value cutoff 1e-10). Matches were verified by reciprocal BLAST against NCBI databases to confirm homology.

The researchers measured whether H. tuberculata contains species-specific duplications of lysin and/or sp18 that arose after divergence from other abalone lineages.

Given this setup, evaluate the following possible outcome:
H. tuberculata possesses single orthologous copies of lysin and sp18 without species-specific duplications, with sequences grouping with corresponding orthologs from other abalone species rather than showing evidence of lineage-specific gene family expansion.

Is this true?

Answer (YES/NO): NO